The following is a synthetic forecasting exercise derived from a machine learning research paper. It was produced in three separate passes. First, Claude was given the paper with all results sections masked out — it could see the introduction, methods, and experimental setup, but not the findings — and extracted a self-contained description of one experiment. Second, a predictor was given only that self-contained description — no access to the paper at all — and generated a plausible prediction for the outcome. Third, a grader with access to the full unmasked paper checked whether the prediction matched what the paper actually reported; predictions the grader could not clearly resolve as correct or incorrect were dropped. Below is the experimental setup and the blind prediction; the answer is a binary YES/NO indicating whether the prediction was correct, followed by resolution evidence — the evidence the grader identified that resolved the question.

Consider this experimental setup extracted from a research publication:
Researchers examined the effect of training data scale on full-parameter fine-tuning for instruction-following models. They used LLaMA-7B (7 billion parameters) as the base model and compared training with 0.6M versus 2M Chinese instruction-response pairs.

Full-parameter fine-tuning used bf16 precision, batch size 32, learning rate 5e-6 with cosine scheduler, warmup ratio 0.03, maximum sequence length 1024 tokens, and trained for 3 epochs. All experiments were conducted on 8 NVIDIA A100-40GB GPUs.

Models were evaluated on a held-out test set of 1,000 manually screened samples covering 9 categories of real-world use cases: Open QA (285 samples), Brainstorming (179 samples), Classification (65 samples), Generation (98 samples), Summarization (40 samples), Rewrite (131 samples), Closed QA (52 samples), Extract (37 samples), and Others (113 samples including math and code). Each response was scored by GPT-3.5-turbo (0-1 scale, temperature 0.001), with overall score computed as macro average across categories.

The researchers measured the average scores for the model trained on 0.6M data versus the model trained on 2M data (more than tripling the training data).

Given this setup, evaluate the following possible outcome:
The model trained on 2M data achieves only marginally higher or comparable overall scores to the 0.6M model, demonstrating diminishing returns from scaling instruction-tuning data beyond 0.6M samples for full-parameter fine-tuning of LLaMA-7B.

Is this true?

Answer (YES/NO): NO